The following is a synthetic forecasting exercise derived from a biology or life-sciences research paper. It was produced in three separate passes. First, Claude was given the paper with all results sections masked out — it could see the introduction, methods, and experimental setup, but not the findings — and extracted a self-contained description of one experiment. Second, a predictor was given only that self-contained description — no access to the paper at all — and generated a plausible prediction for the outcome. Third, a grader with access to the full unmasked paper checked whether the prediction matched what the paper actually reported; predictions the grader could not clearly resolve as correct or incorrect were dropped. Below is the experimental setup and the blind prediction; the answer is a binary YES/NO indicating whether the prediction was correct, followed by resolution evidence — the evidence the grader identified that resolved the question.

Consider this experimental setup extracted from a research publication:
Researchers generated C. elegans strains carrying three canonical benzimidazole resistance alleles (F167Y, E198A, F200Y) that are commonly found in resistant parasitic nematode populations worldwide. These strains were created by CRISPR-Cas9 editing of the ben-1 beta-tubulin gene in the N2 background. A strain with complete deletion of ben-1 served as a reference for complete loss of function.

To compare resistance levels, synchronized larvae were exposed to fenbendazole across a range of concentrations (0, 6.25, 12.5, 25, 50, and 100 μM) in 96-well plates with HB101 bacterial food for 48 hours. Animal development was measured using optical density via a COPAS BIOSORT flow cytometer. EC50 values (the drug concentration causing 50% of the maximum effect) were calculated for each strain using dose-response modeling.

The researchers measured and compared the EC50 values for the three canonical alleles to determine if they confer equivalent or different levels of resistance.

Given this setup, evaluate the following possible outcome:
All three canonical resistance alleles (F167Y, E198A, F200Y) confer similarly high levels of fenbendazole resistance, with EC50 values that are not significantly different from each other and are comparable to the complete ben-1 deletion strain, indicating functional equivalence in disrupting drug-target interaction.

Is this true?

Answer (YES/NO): YES